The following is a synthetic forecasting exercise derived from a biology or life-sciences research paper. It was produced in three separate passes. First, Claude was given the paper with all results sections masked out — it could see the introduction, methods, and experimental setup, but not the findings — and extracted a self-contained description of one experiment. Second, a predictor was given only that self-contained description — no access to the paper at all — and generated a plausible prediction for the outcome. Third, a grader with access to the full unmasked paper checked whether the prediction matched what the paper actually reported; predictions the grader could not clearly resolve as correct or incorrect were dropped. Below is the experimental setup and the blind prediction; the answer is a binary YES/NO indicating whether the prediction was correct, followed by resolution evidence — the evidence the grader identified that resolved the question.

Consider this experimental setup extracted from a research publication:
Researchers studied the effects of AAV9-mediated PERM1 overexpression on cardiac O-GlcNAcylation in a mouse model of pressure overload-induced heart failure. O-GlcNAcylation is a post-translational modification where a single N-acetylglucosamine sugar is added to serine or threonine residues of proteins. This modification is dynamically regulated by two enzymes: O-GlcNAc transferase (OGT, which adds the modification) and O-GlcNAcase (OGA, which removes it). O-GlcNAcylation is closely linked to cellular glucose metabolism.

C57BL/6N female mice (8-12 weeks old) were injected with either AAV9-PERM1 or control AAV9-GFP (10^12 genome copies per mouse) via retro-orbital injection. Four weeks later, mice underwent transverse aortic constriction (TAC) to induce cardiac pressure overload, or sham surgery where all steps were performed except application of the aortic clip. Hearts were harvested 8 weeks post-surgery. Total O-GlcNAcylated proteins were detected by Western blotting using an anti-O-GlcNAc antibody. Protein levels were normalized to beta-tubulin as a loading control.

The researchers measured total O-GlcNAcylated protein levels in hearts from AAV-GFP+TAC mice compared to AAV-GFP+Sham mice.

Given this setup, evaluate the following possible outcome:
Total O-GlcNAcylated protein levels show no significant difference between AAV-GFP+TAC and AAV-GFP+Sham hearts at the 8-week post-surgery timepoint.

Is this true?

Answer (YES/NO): NO